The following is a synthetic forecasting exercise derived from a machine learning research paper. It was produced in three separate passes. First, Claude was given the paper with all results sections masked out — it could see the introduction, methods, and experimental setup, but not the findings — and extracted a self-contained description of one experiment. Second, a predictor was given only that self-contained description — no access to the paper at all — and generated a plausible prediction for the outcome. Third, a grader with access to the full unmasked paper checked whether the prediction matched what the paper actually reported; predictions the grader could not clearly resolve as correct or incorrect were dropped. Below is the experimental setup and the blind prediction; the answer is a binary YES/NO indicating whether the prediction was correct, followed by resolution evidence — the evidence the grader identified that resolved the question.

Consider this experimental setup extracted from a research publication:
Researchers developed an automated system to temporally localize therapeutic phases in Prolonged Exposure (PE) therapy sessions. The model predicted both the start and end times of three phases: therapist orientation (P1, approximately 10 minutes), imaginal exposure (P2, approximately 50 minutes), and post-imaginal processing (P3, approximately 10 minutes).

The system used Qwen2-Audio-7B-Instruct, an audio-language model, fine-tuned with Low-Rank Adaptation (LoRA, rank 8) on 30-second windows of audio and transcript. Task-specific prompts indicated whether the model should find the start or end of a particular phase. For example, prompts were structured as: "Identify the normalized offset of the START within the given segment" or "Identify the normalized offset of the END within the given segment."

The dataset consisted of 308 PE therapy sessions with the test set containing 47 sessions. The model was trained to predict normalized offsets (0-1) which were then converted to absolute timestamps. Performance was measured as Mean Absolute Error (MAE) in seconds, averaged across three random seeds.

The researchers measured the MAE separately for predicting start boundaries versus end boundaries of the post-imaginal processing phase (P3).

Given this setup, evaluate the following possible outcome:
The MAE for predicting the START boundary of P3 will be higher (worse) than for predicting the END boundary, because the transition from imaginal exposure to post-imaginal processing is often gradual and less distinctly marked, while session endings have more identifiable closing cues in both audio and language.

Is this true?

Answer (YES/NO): YES